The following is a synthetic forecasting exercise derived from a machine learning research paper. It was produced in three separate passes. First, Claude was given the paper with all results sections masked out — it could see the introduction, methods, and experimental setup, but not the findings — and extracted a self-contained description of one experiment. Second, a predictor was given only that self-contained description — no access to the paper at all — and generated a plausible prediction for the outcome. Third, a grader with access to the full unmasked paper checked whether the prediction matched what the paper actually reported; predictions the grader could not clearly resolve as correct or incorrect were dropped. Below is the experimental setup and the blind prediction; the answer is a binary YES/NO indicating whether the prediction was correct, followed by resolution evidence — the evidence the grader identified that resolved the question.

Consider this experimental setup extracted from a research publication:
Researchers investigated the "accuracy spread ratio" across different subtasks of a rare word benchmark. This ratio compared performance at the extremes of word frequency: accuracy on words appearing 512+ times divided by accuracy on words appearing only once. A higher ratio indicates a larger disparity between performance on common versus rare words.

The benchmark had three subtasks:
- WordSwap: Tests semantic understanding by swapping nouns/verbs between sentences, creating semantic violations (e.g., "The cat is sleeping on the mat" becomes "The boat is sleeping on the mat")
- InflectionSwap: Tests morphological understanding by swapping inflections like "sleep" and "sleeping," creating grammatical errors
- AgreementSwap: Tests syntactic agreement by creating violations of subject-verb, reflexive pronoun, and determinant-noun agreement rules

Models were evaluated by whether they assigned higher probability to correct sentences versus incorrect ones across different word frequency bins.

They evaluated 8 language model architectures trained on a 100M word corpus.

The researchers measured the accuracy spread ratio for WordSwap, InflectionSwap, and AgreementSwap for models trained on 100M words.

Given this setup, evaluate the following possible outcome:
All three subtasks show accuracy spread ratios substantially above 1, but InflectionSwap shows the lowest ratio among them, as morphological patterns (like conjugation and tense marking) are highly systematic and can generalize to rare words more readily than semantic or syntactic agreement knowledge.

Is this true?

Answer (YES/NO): NO